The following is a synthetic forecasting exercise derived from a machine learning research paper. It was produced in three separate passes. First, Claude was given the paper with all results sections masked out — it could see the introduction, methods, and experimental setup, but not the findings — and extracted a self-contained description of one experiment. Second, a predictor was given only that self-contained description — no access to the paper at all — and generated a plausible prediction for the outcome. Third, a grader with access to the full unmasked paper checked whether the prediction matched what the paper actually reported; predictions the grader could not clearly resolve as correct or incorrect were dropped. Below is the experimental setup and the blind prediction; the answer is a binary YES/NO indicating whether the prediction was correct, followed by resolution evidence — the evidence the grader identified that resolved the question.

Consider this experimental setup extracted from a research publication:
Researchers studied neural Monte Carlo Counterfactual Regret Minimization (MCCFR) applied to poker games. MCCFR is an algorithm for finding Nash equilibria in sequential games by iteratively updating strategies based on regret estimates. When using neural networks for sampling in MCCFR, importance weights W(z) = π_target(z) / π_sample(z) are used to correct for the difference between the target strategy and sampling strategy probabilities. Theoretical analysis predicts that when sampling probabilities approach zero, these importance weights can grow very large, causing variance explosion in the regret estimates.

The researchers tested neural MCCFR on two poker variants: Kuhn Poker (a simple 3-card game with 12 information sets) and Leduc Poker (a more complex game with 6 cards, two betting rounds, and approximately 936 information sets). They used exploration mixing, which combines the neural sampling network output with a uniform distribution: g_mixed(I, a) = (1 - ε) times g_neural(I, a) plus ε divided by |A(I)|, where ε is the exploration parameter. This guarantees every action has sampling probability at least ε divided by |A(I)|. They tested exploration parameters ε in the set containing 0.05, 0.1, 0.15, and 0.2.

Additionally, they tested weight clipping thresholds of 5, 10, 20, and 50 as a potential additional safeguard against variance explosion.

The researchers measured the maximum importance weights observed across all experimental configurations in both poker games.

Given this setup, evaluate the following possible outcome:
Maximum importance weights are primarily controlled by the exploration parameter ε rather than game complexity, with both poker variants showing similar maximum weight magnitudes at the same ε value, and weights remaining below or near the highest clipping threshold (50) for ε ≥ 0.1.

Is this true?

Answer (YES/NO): YES